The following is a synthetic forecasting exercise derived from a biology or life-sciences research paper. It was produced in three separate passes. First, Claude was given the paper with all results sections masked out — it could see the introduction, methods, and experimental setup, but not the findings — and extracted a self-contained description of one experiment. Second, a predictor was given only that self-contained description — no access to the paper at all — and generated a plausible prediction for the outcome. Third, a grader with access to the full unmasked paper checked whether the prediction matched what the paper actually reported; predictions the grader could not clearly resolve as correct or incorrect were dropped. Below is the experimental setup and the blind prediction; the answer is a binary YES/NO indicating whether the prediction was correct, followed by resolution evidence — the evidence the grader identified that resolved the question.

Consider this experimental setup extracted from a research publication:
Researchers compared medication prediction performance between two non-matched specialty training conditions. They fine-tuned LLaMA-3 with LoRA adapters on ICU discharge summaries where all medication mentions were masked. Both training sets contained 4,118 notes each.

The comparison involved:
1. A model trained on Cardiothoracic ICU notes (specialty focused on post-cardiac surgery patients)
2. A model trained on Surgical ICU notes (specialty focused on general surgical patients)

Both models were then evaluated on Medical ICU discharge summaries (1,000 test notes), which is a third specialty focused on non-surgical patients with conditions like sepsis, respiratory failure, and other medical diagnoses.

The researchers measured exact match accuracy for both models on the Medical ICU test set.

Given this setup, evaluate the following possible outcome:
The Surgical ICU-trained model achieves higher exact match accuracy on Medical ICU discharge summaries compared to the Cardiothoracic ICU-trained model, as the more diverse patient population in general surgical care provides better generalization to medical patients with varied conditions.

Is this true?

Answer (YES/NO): YES